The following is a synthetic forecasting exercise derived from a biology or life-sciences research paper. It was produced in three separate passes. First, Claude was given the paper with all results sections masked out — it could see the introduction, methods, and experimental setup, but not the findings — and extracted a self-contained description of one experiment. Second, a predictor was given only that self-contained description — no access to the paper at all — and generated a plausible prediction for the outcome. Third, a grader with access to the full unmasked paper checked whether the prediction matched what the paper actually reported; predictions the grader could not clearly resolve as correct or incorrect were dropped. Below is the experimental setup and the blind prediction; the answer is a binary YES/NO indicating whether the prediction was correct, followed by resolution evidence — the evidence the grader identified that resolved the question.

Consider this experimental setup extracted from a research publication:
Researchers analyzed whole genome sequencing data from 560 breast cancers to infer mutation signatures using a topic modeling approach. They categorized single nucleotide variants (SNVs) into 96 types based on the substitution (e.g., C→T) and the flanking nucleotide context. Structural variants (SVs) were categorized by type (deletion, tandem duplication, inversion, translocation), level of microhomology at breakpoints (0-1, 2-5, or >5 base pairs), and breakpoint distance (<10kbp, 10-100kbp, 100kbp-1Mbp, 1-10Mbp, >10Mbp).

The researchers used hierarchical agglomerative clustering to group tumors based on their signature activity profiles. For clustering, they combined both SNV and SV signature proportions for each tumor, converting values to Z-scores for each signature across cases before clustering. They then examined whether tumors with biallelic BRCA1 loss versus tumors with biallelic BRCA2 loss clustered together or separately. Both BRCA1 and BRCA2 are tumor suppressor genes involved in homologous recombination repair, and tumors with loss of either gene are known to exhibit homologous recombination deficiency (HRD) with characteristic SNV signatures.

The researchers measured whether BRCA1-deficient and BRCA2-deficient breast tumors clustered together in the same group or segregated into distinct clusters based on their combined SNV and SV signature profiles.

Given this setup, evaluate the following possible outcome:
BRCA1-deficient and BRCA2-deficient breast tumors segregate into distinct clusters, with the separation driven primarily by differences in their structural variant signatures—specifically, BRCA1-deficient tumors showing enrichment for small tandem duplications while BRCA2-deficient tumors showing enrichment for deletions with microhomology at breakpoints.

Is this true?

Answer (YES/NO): NO